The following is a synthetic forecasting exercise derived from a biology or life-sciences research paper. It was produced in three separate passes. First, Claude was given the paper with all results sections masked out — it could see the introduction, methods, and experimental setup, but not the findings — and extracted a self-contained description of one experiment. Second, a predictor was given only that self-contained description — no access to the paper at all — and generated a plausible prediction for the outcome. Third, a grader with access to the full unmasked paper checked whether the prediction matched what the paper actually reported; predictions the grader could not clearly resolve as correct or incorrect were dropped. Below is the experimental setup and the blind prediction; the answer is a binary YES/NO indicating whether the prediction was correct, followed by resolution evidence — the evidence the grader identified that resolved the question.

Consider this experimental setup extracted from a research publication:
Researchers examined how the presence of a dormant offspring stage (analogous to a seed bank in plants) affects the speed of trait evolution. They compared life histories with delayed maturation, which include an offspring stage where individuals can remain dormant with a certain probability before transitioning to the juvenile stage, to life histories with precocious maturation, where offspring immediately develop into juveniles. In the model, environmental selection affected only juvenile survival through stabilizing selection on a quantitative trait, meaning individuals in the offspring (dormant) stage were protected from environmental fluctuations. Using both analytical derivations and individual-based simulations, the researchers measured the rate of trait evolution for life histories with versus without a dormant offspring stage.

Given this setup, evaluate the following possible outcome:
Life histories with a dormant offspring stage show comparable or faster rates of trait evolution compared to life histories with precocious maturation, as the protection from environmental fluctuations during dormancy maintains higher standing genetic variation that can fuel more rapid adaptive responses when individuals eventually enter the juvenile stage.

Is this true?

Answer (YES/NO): NO